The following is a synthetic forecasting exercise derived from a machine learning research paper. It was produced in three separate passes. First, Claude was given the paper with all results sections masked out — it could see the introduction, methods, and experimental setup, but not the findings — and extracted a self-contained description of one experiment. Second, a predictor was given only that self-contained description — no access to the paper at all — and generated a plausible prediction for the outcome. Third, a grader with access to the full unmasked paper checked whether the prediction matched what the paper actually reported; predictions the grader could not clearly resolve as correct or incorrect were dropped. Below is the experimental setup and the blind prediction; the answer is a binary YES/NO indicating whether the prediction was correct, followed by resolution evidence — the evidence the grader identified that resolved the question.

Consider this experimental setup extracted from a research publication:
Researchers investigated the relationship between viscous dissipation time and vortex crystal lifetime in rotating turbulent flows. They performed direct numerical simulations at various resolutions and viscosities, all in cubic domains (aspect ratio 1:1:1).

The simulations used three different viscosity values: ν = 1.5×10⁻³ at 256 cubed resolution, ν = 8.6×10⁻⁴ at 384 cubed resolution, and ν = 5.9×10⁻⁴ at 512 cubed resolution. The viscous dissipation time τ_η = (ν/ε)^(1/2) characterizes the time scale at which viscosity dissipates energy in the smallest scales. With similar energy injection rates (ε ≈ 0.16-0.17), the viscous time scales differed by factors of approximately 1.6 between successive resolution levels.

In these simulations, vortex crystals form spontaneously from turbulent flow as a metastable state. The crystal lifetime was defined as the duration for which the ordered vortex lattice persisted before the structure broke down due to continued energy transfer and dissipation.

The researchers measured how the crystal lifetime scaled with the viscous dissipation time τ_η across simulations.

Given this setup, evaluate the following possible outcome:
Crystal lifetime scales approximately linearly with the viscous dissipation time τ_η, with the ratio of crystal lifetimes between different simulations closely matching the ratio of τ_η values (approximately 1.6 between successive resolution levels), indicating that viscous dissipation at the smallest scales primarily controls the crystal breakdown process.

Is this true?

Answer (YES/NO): NO